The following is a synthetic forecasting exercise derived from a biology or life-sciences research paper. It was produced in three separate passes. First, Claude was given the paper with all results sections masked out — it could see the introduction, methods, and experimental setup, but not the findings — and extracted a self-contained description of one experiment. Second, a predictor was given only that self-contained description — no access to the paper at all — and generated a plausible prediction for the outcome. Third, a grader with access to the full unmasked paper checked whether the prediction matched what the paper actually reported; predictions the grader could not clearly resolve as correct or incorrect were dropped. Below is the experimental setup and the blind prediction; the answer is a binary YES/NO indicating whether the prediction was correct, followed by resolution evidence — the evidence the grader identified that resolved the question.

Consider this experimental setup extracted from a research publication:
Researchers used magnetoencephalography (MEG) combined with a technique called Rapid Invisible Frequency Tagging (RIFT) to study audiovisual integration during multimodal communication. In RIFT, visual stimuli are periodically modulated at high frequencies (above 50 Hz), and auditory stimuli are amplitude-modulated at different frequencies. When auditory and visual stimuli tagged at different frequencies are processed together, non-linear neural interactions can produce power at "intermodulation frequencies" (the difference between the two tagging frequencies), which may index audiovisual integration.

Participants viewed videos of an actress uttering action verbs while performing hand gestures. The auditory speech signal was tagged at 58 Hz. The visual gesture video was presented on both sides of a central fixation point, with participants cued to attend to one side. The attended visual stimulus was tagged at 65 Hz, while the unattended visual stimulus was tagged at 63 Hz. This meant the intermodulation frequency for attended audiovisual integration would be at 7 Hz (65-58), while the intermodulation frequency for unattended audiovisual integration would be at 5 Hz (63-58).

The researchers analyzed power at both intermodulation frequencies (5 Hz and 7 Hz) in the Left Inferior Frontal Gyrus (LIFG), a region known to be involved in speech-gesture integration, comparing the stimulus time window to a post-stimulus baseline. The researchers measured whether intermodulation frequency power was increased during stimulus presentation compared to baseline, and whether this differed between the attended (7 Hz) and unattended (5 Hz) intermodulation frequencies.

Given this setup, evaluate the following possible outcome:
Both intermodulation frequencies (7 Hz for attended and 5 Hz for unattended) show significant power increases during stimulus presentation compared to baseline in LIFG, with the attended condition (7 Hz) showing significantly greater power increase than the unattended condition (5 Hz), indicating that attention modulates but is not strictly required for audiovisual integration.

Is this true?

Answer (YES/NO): NO